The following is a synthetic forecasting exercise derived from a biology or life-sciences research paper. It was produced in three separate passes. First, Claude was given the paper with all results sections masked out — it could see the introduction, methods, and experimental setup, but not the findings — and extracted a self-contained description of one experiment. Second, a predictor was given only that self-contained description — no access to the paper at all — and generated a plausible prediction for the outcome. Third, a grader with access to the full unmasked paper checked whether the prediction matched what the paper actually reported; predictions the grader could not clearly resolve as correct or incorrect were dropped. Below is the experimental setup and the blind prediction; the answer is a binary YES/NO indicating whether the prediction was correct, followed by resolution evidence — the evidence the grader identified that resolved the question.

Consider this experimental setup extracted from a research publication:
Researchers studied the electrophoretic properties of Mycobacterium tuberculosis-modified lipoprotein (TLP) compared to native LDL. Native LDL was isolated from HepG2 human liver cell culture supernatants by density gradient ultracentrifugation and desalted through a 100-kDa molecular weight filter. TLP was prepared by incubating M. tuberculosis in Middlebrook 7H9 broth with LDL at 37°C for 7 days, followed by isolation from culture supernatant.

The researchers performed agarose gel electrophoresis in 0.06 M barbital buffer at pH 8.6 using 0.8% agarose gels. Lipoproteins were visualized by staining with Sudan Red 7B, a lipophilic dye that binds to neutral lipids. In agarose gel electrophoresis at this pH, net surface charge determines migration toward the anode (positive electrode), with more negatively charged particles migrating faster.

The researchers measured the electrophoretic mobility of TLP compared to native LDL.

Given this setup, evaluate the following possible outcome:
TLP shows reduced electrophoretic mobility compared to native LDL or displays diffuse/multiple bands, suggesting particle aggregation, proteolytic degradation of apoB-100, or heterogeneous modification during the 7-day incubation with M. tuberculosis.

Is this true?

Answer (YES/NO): NO